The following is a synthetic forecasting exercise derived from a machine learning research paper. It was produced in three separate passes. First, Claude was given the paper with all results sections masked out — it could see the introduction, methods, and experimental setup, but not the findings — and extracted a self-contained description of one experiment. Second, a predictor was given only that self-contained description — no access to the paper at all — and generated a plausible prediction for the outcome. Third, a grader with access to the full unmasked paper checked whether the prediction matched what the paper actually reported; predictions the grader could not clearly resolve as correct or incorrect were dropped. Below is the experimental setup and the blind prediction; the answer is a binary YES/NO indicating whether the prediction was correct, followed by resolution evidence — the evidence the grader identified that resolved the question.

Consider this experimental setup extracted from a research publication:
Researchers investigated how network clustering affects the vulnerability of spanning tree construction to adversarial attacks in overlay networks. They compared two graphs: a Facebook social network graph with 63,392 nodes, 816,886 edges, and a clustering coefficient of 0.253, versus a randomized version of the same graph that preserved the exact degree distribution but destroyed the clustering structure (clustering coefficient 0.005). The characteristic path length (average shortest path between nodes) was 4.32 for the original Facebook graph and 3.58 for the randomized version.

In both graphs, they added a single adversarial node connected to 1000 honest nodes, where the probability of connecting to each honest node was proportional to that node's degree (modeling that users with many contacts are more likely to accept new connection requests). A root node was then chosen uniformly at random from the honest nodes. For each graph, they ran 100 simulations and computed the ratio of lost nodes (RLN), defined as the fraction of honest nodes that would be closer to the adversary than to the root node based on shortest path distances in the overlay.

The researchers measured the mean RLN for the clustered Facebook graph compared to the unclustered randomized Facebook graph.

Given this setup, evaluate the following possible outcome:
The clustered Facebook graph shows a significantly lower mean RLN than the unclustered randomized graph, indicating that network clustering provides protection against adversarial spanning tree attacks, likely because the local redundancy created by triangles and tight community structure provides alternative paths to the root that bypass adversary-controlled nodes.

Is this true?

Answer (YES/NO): NO